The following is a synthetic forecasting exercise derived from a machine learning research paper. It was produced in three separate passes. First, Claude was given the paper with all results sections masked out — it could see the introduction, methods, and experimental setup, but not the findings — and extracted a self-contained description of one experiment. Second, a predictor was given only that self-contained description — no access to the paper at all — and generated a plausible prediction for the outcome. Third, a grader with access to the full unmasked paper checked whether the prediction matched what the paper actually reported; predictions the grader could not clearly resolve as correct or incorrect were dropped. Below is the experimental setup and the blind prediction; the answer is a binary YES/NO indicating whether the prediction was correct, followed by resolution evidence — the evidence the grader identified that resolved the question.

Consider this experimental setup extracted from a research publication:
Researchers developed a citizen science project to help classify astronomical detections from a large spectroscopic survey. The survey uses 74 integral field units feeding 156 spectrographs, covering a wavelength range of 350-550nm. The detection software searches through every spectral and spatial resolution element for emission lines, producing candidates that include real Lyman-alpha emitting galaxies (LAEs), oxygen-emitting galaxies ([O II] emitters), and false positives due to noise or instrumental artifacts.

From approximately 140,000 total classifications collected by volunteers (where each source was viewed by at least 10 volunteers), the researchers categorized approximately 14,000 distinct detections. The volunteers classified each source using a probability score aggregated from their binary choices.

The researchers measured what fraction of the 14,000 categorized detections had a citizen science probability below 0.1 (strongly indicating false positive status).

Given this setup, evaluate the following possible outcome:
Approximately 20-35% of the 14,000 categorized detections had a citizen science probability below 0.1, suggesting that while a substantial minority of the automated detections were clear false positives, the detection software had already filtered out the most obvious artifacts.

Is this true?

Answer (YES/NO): NO